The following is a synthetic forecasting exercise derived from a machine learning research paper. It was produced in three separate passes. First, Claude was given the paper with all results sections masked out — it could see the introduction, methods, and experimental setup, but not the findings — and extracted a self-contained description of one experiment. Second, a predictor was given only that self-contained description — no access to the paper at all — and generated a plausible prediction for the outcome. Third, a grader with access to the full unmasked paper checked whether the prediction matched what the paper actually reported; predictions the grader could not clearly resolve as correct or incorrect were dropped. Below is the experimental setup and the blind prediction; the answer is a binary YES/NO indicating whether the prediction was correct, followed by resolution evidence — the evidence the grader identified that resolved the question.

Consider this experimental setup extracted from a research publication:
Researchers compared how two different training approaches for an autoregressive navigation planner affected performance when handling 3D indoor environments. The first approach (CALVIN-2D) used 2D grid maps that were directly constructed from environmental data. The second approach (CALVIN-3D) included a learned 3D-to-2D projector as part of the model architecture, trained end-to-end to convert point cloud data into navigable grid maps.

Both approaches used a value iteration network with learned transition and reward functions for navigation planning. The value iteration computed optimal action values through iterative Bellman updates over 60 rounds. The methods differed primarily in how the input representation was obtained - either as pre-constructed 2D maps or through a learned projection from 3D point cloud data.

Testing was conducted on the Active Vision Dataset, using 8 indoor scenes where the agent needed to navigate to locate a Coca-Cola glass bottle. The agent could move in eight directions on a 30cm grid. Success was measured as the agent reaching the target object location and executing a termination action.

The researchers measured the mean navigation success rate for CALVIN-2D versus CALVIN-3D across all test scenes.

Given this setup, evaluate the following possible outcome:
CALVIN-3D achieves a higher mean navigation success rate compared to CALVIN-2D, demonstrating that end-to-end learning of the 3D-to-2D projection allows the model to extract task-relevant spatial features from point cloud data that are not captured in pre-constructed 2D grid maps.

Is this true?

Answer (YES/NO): YES